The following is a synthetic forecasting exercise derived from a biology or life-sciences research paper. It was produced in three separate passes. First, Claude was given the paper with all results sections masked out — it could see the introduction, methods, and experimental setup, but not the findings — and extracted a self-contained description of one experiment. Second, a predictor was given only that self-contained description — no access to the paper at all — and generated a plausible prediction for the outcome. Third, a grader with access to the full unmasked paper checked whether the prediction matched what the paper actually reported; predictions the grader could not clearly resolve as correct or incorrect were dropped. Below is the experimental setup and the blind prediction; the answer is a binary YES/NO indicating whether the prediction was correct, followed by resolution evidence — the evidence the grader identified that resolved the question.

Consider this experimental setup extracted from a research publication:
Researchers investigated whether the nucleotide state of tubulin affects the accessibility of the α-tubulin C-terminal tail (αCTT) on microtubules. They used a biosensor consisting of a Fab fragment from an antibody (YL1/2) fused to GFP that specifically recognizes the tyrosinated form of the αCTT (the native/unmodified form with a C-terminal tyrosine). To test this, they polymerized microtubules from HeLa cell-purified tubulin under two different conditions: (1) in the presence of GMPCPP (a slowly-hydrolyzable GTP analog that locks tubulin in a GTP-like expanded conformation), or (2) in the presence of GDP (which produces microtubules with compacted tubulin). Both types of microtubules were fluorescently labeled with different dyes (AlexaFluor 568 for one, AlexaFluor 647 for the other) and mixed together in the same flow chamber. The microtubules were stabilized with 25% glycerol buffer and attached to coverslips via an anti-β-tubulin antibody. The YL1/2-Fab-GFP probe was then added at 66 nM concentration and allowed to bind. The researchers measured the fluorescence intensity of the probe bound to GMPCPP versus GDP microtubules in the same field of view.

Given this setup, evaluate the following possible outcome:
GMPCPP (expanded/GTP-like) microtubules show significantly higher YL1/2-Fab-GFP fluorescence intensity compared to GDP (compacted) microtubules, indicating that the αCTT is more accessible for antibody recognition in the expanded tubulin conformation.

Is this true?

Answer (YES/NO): NO